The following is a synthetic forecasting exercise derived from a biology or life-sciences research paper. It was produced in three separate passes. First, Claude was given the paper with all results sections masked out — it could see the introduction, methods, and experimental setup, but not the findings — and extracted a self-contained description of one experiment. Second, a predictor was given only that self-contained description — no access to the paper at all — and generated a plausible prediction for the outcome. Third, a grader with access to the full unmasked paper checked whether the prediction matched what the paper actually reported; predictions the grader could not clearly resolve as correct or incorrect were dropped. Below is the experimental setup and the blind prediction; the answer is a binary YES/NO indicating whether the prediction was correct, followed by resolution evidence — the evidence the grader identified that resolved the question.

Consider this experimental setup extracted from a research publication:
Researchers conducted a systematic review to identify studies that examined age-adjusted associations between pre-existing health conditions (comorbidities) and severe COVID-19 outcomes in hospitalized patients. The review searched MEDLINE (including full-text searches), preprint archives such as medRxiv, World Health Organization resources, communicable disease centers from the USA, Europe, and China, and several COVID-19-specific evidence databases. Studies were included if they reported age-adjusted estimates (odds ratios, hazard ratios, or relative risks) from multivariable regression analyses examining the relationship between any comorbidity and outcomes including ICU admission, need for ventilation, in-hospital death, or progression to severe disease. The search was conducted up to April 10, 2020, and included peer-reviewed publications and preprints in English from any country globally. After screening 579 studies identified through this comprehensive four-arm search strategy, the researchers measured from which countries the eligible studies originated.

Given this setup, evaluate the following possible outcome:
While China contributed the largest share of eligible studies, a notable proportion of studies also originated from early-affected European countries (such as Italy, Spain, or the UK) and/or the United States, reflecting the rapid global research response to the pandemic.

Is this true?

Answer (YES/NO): NO